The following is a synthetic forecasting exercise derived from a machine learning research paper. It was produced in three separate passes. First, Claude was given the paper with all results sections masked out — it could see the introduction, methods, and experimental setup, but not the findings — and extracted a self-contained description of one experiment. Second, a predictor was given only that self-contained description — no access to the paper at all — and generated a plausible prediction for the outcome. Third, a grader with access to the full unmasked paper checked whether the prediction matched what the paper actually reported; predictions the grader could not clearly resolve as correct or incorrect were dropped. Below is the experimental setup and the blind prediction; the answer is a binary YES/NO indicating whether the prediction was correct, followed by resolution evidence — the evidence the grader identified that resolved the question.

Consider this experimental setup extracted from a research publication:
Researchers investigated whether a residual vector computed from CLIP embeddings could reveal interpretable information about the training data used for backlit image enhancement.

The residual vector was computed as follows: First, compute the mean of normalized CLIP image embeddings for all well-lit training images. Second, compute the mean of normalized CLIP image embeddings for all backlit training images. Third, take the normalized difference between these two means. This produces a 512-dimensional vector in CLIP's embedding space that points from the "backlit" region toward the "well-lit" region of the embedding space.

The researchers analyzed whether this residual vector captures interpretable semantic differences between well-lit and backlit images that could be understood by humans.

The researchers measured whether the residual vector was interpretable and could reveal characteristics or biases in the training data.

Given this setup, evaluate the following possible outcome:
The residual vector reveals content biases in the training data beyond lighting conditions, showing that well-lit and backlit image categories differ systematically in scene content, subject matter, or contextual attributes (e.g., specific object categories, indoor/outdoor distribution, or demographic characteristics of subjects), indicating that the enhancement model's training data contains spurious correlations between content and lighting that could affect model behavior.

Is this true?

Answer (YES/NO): YES